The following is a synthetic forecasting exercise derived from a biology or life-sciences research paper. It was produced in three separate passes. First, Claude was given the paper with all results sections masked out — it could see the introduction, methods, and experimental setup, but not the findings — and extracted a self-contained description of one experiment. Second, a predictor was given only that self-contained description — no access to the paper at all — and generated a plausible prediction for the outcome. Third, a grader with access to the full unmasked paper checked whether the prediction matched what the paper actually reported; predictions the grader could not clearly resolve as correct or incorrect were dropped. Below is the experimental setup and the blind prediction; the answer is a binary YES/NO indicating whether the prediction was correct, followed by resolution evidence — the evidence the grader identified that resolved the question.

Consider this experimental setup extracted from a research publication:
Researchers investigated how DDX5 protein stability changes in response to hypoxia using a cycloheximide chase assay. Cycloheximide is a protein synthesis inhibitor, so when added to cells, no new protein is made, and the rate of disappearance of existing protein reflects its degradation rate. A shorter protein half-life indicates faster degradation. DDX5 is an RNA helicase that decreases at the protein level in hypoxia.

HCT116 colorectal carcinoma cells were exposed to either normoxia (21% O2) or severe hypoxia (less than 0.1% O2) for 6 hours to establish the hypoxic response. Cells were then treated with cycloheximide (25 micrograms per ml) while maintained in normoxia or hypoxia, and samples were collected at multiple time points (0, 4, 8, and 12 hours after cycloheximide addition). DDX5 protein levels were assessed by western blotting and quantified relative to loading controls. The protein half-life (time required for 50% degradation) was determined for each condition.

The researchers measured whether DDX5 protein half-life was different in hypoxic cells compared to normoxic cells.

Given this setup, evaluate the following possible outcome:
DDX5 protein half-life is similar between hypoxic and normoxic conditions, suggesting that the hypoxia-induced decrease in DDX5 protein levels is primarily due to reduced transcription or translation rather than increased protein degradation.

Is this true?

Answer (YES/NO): NO